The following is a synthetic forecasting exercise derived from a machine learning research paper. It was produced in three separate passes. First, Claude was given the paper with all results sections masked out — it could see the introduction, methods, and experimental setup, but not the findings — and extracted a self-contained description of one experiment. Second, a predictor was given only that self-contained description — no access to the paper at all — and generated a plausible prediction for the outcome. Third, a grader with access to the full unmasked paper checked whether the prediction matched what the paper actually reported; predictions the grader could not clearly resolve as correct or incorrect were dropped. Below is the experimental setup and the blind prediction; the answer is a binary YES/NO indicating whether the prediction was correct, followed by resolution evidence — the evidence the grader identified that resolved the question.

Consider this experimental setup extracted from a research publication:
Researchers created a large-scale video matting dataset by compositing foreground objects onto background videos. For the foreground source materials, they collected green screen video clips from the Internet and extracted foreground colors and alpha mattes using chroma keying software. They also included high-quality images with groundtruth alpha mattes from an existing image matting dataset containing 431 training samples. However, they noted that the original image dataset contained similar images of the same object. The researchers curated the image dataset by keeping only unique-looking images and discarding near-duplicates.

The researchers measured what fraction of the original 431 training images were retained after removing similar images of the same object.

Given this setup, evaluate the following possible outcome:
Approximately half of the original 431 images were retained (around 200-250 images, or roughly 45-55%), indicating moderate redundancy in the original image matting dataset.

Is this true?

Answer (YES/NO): NO